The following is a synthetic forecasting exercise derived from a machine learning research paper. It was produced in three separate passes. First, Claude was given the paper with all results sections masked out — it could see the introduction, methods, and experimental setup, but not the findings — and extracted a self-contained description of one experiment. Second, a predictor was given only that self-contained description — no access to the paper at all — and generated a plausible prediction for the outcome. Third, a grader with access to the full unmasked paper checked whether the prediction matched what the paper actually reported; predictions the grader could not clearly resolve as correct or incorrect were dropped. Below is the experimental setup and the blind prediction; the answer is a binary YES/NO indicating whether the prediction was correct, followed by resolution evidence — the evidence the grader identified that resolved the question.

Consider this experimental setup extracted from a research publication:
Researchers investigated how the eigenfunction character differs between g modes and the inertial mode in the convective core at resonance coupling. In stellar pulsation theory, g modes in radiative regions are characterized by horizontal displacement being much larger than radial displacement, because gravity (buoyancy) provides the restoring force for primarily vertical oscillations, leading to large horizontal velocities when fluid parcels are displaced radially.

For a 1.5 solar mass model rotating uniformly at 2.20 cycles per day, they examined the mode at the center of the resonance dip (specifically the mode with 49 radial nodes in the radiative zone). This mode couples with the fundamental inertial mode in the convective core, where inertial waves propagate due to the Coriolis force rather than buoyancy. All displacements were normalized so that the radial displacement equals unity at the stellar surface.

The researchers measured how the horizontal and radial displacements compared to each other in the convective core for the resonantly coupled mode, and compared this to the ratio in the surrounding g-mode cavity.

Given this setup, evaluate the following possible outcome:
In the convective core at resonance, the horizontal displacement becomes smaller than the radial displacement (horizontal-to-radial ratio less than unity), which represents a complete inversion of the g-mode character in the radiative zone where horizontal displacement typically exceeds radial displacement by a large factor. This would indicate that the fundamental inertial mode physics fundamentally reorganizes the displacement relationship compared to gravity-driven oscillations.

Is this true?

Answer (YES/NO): NO